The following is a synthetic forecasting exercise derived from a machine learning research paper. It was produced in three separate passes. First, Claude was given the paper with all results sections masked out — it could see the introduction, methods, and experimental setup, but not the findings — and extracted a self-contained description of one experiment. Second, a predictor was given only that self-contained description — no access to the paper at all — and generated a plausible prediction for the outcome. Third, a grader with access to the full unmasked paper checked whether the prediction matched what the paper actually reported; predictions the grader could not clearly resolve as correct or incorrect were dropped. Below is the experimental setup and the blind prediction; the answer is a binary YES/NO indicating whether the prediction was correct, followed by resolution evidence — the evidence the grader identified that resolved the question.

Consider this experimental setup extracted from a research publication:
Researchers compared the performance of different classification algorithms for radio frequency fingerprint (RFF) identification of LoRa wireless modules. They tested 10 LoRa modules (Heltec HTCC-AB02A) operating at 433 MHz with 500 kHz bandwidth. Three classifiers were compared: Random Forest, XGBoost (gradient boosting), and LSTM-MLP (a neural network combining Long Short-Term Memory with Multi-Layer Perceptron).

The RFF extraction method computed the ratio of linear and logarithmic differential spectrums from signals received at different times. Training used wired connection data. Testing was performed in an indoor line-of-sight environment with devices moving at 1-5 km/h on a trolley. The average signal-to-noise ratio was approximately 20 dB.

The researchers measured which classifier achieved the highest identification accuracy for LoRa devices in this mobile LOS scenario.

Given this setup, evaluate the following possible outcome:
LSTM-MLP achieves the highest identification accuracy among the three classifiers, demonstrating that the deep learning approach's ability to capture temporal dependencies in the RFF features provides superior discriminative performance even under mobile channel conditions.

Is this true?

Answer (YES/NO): YES